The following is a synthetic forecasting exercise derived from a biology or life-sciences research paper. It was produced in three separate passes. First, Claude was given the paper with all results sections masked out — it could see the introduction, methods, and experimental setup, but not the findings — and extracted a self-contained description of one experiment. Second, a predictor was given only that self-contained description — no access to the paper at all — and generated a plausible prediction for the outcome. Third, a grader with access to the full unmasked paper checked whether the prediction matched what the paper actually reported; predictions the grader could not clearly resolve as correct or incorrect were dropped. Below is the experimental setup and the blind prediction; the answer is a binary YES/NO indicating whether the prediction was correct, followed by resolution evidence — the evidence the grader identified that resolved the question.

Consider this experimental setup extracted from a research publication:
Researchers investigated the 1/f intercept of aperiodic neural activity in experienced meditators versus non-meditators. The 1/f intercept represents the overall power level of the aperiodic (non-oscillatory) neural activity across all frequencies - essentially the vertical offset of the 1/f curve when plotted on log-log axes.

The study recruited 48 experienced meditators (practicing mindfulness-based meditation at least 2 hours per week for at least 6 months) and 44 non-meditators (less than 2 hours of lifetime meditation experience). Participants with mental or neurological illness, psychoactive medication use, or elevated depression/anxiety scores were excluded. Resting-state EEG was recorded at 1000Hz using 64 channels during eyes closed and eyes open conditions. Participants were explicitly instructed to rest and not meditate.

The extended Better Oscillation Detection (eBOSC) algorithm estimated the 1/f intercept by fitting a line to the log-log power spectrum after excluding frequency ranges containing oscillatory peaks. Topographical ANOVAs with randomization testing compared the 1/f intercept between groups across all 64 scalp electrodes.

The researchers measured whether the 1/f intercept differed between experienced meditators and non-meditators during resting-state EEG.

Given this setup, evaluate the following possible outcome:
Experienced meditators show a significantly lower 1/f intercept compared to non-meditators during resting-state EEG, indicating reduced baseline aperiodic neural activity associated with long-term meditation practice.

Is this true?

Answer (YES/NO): NO